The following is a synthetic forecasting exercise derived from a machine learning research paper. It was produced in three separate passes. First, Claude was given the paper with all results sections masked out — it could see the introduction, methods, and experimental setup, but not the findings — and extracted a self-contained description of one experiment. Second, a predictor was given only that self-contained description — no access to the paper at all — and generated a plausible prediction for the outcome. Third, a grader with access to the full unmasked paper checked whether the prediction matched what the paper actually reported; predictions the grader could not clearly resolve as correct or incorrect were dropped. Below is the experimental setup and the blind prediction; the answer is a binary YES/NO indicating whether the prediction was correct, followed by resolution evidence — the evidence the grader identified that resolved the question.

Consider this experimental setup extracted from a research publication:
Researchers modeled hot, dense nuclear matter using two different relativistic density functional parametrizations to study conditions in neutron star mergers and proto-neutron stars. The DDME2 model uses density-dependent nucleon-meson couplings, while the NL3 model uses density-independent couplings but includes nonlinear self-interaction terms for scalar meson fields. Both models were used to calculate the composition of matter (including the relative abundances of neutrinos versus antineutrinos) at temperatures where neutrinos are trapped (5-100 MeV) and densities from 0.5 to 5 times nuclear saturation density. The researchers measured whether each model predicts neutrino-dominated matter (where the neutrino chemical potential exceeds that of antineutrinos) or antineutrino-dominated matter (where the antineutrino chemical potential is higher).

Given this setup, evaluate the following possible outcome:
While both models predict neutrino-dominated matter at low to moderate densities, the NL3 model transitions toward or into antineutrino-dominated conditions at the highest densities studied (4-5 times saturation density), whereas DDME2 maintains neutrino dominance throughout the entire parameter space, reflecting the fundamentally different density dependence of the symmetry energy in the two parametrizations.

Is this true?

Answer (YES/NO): NO